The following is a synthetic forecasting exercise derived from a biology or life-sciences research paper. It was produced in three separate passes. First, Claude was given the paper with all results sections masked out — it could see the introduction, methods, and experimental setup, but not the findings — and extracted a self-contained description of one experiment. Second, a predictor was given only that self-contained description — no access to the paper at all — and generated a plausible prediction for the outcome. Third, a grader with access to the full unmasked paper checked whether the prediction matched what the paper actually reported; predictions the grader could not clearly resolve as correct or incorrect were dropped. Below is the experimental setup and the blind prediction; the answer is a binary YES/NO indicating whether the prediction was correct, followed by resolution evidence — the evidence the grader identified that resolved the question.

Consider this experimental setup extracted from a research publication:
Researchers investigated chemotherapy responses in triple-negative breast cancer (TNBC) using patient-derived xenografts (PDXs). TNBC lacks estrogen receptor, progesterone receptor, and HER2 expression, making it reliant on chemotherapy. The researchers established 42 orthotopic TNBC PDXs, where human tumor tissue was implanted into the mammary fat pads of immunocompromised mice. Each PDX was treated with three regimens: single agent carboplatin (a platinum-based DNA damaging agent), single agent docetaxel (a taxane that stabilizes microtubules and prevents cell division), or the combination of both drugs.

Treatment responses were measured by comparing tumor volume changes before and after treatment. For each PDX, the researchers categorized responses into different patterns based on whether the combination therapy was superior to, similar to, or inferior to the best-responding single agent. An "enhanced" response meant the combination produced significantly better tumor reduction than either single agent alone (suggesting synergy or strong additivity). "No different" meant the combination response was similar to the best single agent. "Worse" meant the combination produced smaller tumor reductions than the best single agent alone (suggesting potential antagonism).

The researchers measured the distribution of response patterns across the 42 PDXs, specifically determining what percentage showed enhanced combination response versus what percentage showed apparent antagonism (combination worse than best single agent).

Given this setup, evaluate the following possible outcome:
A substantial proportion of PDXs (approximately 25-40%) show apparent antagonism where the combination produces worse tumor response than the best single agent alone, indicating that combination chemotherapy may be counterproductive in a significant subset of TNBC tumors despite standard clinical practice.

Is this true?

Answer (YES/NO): NO